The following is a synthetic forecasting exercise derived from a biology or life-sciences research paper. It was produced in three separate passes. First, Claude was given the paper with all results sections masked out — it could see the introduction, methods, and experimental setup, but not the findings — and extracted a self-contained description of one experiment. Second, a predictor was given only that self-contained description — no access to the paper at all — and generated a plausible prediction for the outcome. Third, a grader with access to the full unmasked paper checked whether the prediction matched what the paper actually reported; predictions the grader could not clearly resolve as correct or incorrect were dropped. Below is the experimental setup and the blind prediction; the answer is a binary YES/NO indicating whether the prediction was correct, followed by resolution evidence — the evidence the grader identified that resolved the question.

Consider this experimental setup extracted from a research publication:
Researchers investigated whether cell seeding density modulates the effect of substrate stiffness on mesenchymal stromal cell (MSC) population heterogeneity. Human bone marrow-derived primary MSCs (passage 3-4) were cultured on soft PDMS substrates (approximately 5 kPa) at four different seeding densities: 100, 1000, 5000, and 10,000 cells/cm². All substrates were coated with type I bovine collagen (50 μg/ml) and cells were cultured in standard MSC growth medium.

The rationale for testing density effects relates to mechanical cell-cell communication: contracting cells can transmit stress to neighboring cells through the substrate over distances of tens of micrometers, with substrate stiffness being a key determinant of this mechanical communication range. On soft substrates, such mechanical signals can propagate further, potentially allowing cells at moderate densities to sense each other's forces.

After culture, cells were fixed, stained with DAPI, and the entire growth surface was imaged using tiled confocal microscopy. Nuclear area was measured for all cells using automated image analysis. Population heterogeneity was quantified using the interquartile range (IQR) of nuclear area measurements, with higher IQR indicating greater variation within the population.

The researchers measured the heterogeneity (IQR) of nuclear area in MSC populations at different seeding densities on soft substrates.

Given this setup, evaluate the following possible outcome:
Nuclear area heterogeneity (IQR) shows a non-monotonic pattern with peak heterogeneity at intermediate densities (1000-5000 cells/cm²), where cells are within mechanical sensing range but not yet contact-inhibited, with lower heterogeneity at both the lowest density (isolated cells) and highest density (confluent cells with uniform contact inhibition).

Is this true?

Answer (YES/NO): NO